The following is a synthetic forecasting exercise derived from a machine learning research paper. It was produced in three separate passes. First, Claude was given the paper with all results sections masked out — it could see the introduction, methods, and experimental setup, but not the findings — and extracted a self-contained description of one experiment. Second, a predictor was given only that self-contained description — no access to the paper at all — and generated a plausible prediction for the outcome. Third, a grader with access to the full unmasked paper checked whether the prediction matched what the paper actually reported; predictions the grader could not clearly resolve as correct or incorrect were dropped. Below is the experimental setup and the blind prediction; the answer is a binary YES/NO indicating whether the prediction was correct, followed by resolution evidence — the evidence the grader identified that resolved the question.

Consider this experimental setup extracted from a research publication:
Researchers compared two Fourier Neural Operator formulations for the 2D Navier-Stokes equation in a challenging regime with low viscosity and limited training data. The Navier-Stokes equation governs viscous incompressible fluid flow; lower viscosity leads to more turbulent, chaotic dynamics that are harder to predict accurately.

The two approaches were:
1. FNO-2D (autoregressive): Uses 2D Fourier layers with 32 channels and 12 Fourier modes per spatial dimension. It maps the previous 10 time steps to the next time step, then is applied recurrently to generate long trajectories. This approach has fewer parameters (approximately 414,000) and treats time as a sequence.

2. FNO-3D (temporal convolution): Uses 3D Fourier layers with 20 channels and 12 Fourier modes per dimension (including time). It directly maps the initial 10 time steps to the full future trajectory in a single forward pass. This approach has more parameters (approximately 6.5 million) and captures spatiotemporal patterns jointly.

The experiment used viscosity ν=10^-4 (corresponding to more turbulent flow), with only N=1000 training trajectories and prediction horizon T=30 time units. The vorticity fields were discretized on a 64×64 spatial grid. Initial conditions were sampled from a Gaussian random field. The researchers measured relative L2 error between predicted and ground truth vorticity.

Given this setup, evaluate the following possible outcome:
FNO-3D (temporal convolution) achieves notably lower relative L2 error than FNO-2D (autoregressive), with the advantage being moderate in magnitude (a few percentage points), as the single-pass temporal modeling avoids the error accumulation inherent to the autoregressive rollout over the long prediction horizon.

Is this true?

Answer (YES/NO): NO